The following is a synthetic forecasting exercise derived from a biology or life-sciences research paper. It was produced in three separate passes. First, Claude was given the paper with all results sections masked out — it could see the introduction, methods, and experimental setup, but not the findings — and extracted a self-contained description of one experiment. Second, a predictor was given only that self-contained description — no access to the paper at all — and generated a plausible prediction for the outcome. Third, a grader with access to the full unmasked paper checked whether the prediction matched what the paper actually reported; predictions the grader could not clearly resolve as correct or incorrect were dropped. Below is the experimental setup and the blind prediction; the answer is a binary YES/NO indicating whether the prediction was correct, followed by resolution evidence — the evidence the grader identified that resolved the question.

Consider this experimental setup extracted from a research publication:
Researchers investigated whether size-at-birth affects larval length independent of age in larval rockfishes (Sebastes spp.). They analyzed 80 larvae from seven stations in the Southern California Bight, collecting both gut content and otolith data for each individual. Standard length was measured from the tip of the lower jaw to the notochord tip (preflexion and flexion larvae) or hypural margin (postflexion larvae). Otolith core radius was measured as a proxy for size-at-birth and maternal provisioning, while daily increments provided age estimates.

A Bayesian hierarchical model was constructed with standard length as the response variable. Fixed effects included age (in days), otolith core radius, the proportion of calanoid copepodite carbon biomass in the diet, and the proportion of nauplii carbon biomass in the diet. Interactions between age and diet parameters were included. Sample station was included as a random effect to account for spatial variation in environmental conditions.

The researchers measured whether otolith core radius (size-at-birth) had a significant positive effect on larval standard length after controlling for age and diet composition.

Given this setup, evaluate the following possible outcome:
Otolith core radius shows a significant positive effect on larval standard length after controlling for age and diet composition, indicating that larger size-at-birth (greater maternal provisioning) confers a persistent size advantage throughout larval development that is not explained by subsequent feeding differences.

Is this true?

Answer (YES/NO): YES